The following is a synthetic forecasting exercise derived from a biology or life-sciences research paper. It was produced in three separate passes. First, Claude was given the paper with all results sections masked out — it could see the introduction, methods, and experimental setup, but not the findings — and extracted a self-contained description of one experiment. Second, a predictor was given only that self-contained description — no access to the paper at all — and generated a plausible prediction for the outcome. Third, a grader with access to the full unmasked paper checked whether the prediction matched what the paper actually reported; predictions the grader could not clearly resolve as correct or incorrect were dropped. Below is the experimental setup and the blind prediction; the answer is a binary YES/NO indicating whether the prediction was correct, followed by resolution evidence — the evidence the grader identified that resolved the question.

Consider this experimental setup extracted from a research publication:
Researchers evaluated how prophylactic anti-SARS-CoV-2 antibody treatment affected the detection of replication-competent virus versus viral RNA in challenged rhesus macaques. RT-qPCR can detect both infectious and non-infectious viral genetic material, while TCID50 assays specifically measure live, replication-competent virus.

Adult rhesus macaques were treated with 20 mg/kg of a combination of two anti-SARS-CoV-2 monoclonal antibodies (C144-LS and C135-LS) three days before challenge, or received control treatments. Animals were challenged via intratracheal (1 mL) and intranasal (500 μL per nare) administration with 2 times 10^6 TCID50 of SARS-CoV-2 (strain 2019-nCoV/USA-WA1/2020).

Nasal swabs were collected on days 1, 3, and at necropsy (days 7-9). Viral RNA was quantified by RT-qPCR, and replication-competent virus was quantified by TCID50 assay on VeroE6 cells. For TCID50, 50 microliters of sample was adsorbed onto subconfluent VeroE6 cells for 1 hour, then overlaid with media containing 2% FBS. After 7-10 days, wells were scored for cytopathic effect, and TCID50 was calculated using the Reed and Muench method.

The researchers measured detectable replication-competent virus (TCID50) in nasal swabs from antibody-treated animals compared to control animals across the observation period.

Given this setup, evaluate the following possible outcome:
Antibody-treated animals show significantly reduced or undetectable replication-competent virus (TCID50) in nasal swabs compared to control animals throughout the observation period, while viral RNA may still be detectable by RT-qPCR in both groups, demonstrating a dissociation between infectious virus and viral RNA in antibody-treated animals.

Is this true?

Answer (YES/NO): YES